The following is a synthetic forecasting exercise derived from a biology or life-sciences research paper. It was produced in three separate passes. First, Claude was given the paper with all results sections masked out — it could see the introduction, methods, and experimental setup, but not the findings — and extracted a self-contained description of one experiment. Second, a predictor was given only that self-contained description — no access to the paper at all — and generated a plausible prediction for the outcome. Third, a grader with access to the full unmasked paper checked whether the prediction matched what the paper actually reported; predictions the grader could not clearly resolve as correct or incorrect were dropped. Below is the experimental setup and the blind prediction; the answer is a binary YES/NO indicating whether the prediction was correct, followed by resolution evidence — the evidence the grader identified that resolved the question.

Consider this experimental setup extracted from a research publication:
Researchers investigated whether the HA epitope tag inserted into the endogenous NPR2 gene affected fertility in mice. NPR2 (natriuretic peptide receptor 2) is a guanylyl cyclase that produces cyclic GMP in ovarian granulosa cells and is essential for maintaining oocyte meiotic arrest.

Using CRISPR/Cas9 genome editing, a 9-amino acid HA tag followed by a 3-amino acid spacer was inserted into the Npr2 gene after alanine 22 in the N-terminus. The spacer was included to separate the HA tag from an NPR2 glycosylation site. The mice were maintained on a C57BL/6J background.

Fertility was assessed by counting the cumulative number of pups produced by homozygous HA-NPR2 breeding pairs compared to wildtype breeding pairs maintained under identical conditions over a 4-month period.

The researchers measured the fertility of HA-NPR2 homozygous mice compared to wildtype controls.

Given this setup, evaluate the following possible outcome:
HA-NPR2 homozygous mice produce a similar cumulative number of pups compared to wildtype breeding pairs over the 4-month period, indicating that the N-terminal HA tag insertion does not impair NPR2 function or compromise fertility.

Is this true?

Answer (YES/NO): YES